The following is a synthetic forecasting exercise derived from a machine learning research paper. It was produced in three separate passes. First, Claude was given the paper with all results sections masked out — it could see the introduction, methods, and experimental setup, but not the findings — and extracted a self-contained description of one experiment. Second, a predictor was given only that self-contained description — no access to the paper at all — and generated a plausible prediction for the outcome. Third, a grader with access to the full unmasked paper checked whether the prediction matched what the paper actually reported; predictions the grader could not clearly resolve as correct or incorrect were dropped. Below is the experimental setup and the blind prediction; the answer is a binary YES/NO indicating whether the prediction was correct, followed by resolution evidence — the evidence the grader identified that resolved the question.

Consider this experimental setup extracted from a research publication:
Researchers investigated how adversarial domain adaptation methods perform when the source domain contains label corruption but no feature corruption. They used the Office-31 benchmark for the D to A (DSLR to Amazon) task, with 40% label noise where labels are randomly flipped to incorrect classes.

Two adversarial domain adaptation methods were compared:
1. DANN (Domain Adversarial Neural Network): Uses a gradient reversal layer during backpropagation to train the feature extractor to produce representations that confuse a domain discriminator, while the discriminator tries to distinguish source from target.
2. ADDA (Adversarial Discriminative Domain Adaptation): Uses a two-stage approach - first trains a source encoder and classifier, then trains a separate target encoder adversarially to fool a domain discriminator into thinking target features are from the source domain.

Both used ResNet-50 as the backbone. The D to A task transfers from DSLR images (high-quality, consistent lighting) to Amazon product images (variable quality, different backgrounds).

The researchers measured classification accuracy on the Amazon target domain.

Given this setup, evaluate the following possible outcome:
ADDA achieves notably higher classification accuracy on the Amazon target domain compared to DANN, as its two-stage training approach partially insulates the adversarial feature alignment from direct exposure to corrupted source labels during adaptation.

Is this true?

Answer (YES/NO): NO